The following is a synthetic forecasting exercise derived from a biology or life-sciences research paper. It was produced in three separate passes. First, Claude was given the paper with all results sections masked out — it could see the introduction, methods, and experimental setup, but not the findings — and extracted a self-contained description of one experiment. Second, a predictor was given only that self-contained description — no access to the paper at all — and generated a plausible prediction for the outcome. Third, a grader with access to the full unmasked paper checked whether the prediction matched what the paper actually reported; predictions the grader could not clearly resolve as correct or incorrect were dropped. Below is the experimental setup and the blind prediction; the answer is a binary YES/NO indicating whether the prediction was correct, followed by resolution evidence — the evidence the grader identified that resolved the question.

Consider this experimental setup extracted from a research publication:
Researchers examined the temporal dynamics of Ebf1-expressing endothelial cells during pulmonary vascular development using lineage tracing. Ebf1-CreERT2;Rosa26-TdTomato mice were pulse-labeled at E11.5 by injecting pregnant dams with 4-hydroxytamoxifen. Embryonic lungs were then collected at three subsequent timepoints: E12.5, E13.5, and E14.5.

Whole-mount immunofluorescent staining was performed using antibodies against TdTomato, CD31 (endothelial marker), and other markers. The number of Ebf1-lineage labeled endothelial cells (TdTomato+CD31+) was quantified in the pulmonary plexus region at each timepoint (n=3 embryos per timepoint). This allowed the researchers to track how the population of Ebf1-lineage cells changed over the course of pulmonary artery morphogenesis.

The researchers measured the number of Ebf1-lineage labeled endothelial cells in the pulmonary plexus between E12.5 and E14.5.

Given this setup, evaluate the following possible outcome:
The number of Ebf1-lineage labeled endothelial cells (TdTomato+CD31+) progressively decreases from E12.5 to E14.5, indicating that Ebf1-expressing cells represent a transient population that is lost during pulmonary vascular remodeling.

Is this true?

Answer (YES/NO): NO